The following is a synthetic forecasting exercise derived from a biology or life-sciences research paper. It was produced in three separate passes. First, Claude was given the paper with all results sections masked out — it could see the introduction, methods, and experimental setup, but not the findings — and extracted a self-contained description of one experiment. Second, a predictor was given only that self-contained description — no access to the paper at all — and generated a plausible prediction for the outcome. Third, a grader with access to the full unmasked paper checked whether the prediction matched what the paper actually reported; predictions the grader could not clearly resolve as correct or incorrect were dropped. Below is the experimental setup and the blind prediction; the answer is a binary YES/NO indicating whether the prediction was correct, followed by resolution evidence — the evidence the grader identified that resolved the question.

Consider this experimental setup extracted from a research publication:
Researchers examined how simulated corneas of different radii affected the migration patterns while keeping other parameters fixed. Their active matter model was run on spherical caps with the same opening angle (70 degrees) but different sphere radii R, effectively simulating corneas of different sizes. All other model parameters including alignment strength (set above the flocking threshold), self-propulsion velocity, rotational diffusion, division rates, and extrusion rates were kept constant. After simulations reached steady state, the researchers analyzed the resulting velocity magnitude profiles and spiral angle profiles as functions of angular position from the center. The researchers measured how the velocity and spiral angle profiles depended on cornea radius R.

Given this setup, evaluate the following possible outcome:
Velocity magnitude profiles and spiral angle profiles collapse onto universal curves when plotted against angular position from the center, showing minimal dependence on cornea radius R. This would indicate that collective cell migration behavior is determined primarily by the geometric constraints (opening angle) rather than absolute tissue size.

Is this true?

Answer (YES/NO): NO